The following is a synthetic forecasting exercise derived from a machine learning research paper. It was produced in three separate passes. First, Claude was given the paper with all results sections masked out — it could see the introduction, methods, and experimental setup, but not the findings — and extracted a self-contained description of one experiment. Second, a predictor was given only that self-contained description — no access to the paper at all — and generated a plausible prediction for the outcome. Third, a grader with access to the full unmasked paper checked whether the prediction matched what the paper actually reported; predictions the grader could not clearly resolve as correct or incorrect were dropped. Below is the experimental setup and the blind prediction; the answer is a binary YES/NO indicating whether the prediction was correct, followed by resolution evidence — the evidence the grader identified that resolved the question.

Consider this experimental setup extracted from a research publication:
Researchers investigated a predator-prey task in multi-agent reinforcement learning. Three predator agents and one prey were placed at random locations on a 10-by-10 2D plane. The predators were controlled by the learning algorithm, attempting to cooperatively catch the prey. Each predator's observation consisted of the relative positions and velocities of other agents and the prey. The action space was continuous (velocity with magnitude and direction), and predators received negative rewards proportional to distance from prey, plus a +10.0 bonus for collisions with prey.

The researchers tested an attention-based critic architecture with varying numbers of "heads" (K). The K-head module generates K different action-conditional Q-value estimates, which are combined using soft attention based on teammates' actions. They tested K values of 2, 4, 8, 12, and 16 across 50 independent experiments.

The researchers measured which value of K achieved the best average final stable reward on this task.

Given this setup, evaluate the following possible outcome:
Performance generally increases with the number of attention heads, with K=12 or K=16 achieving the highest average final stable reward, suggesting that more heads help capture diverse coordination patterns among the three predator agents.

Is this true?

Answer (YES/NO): NO